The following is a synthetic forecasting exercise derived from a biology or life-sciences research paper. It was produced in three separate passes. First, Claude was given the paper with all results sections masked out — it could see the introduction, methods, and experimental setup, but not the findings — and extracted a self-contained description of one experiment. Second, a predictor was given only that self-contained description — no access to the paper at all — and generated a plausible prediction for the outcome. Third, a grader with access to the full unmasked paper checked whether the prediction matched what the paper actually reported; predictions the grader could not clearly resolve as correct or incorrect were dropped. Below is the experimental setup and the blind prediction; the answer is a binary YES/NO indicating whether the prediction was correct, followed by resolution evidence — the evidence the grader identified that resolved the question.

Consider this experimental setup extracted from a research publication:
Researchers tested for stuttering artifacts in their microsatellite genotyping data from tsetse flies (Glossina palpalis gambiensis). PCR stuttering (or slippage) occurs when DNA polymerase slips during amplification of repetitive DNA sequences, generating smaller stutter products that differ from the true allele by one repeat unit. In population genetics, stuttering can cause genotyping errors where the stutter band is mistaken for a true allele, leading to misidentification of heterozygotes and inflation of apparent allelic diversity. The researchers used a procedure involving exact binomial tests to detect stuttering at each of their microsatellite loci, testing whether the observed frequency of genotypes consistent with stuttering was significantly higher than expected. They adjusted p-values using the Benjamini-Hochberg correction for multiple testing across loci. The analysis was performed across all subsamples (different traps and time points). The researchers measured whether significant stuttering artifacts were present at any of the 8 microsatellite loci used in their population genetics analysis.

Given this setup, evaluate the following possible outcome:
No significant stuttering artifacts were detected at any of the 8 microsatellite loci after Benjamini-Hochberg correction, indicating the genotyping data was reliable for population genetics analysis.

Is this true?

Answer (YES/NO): NO